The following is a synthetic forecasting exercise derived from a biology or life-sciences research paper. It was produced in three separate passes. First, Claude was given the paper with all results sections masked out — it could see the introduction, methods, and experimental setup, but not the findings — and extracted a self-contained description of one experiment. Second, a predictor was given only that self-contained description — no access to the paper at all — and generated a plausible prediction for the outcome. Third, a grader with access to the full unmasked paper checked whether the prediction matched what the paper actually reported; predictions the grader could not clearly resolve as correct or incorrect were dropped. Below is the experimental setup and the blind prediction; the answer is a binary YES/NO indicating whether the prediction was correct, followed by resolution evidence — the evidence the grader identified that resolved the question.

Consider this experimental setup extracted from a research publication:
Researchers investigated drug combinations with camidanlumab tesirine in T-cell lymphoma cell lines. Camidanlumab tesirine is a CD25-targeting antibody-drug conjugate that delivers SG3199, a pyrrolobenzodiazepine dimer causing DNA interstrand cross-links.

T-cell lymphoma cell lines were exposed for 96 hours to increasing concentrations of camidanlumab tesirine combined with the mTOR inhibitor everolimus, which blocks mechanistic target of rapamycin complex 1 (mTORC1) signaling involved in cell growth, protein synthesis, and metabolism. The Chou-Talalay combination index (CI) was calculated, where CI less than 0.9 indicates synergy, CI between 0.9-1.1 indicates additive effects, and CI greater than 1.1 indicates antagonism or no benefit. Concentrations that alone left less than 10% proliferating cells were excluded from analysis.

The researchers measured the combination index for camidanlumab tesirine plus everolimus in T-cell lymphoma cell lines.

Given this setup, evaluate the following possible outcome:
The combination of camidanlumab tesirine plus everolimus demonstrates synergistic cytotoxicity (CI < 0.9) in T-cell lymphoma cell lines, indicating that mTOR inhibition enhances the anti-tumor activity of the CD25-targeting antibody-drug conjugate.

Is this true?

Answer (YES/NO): YES